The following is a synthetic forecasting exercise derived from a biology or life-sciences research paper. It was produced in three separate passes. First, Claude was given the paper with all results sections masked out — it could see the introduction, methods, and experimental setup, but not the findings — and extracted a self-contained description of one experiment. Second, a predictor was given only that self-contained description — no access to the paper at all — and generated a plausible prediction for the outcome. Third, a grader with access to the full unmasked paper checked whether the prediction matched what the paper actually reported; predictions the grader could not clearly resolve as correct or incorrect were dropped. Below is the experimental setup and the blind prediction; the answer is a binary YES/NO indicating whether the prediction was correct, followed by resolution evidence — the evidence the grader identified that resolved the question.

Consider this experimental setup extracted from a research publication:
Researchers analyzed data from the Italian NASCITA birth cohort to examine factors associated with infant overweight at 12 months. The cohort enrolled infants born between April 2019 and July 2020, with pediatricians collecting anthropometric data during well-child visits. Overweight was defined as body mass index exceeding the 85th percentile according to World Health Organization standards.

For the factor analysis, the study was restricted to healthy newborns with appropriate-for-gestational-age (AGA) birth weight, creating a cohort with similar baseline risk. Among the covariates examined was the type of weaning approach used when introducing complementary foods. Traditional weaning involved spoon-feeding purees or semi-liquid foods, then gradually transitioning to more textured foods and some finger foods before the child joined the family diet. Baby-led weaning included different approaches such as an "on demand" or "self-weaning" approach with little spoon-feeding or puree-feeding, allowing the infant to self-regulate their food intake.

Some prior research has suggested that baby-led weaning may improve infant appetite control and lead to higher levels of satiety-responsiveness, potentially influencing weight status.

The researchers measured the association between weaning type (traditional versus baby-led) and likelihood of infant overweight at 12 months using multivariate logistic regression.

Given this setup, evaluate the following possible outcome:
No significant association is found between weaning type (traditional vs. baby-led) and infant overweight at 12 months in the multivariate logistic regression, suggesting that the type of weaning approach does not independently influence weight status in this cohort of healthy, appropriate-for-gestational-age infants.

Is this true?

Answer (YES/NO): NO